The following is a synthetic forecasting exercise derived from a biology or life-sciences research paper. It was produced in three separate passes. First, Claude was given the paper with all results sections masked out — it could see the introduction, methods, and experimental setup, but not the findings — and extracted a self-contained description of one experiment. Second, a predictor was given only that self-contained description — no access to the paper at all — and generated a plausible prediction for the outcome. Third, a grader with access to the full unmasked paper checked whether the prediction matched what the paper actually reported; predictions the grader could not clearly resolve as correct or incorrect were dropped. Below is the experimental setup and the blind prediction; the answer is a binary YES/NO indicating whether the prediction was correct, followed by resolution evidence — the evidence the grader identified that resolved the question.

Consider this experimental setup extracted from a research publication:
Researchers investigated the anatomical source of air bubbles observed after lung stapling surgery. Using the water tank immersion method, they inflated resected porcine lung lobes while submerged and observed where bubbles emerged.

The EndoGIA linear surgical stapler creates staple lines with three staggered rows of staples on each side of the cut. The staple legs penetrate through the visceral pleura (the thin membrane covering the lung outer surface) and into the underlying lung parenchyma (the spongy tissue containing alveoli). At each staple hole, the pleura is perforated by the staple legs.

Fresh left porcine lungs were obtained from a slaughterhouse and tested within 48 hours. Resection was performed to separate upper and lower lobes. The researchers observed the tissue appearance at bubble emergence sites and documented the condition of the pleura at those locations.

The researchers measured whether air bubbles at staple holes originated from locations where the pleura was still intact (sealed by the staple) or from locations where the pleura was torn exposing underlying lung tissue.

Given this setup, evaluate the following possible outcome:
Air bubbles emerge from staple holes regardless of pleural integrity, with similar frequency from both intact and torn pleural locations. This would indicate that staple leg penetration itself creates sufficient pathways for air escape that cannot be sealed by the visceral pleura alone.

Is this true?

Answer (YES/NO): NO